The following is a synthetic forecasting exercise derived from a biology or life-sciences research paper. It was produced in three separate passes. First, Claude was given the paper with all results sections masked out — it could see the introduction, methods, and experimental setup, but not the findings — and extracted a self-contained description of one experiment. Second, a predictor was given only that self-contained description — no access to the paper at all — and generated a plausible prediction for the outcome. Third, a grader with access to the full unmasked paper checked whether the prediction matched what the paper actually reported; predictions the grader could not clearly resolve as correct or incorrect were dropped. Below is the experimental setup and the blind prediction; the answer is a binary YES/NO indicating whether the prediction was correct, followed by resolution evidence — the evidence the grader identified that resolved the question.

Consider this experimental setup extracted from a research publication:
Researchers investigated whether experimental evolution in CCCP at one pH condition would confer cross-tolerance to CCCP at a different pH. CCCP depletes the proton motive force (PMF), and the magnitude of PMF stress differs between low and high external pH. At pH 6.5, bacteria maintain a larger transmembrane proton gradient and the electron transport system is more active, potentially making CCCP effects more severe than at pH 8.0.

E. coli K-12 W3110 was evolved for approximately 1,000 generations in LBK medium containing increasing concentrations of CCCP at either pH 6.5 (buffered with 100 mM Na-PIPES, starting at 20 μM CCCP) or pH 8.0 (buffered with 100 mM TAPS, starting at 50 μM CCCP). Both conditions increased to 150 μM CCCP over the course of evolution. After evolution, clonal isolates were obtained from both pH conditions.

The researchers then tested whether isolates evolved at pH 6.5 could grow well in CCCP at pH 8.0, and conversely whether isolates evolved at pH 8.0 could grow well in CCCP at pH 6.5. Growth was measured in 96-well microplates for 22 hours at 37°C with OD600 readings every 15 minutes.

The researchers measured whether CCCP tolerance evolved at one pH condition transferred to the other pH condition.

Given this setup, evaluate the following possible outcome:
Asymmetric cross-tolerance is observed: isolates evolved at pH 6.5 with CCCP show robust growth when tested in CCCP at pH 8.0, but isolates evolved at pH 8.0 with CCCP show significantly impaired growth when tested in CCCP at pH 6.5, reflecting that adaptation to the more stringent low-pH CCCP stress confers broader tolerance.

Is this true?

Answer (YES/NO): NO